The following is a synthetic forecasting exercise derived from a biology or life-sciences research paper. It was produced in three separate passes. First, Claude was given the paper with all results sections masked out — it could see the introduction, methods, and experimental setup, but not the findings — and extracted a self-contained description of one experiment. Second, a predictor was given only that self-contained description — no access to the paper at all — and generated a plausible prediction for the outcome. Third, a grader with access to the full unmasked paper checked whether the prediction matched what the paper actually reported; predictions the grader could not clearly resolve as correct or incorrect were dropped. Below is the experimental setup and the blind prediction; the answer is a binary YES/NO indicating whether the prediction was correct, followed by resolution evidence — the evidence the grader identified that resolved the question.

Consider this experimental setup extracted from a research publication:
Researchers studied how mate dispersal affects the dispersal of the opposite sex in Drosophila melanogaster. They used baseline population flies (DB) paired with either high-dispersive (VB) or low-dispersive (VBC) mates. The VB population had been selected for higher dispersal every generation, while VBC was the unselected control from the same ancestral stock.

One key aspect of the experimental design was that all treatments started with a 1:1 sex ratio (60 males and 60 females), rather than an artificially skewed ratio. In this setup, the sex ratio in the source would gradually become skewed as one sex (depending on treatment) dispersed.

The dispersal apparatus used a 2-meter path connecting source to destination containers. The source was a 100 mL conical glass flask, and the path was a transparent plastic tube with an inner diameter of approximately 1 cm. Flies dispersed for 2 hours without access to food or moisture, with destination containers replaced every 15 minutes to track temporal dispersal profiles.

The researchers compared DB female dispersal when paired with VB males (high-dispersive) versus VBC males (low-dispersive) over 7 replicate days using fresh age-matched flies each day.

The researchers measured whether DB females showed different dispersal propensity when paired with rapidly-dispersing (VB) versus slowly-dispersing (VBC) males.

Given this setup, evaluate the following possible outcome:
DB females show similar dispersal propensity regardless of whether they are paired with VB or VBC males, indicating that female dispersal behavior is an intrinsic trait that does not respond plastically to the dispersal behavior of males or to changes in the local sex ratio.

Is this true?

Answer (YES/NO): NO